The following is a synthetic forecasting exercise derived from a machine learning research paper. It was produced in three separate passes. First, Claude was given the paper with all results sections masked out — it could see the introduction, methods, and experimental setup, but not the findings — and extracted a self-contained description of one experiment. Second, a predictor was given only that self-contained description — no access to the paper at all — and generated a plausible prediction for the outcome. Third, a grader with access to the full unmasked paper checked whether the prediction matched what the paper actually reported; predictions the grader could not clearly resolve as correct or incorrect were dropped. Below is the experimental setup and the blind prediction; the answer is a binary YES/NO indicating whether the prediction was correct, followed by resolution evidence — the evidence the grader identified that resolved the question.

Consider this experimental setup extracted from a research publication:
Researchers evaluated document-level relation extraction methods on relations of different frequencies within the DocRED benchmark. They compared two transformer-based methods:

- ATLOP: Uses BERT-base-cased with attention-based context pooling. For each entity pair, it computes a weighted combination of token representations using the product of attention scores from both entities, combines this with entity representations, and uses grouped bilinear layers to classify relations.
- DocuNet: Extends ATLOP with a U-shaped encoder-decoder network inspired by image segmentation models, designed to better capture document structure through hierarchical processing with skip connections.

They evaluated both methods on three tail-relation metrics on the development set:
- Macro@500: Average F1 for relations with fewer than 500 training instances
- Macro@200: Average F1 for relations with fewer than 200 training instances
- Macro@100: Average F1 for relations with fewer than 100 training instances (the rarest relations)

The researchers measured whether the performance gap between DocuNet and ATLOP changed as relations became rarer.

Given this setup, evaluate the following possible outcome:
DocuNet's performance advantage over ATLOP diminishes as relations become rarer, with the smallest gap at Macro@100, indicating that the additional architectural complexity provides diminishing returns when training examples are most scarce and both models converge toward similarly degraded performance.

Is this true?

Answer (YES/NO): NO